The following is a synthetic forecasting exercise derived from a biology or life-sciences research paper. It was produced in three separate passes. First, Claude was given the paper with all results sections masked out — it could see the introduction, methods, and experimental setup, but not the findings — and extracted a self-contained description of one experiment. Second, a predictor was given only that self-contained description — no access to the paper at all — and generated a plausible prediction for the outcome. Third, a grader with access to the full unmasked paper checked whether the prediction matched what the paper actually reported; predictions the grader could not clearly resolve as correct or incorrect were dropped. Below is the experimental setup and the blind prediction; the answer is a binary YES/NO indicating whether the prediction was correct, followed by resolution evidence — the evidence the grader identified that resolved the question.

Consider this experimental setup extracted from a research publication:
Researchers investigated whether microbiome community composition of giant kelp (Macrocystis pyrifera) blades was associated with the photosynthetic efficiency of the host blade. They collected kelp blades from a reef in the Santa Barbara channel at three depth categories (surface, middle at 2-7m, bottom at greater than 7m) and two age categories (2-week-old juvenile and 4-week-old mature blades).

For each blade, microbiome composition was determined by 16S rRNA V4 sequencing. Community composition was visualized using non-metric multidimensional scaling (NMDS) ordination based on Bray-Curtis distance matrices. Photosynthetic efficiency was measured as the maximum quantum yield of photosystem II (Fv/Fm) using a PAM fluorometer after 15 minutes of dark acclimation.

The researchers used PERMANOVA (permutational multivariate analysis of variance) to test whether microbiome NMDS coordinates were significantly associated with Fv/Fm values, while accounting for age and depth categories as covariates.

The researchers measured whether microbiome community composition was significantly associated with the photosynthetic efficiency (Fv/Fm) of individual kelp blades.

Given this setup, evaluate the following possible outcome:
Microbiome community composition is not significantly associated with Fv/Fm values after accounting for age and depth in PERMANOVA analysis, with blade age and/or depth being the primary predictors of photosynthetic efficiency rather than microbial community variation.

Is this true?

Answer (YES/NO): NO